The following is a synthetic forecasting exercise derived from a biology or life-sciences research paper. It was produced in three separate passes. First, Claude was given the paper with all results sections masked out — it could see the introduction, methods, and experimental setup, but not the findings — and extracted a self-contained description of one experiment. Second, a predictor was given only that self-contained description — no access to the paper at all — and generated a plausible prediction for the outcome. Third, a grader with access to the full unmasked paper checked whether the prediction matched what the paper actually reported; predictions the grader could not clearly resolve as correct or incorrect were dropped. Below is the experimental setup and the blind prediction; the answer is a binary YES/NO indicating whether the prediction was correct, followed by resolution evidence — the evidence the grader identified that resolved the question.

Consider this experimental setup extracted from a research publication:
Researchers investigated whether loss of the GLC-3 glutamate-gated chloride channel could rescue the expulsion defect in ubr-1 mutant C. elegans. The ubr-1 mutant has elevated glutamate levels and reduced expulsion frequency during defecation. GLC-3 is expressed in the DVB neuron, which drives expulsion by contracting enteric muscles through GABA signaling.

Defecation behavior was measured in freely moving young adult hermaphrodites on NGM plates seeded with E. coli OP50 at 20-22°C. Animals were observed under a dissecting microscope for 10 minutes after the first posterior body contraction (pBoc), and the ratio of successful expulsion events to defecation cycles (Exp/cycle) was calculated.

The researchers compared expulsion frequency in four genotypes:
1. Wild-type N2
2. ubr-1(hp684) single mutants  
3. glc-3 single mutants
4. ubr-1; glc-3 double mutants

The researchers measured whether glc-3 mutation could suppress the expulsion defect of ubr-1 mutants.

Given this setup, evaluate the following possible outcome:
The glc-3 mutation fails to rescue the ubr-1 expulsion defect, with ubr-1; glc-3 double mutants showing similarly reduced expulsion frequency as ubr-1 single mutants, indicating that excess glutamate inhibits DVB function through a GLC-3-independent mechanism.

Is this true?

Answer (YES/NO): NO